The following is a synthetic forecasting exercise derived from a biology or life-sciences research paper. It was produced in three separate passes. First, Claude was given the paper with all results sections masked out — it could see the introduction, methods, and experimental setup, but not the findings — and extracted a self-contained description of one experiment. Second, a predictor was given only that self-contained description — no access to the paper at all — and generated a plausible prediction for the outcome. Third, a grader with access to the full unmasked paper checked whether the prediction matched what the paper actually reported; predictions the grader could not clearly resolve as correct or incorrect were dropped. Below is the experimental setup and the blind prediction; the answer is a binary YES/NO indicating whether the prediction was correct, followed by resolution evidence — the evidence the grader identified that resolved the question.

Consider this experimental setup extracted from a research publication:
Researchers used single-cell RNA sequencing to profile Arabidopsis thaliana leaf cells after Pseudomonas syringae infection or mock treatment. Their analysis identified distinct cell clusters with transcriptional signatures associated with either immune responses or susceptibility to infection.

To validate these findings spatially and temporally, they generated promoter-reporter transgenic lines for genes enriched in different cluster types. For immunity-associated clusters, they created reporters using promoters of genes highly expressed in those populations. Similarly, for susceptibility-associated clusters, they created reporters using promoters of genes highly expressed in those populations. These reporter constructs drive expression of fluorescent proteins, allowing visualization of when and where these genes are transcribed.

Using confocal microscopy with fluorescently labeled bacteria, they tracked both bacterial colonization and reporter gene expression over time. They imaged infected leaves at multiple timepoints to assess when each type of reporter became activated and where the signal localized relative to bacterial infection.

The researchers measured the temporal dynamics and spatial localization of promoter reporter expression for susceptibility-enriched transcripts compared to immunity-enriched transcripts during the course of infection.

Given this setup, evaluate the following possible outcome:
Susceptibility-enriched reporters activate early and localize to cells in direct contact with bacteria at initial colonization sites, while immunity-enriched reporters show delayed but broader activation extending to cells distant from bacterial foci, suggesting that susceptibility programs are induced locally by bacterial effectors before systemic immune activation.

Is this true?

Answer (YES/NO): NO